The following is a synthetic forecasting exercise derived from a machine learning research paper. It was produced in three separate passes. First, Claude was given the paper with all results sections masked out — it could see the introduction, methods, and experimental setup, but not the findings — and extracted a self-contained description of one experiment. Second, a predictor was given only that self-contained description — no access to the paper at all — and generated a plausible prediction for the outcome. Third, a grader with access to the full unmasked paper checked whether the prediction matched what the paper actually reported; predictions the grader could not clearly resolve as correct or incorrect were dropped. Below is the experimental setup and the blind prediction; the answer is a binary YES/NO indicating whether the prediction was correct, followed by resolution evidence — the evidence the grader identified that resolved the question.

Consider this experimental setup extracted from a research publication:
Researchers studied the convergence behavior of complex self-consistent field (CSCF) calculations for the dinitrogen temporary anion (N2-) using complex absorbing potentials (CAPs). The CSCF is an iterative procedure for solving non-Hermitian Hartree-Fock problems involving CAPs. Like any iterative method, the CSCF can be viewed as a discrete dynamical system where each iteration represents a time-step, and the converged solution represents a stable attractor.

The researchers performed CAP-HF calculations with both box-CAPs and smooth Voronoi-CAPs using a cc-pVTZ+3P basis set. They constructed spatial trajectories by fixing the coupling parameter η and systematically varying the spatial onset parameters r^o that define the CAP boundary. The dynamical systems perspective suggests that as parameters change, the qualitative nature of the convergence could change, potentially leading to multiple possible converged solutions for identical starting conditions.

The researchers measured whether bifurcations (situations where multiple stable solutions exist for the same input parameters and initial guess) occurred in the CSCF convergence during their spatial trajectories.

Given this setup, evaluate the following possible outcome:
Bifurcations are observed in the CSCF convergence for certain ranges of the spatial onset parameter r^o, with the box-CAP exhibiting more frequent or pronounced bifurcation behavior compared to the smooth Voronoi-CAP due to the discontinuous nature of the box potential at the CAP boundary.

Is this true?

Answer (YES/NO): NO